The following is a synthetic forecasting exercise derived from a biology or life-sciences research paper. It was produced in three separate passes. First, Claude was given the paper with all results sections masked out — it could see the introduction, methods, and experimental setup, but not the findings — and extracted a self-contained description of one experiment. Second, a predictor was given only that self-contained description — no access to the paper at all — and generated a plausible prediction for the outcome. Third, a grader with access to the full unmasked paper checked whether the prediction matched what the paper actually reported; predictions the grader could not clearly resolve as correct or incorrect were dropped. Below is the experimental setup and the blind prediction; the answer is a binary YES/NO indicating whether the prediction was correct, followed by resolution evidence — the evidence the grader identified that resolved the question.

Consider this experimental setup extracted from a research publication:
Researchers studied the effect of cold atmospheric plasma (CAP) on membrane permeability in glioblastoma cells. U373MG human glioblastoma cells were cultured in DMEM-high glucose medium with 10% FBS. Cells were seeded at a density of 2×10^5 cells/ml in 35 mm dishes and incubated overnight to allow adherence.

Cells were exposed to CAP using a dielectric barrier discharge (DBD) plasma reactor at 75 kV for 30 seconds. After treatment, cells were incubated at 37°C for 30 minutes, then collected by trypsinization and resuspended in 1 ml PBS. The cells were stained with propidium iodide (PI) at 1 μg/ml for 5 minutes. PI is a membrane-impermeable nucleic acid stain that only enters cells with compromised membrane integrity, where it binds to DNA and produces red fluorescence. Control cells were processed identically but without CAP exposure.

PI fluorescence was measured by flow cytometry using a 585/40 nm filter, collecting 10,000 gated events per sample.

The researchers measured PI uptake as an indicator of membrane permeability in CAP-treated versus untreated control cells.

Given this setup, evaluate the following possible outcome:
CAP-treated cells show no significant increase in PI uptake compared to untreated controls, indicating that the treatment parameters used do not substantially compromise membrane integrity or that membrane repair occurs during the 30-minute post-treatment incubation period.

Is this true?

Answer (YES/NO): YES